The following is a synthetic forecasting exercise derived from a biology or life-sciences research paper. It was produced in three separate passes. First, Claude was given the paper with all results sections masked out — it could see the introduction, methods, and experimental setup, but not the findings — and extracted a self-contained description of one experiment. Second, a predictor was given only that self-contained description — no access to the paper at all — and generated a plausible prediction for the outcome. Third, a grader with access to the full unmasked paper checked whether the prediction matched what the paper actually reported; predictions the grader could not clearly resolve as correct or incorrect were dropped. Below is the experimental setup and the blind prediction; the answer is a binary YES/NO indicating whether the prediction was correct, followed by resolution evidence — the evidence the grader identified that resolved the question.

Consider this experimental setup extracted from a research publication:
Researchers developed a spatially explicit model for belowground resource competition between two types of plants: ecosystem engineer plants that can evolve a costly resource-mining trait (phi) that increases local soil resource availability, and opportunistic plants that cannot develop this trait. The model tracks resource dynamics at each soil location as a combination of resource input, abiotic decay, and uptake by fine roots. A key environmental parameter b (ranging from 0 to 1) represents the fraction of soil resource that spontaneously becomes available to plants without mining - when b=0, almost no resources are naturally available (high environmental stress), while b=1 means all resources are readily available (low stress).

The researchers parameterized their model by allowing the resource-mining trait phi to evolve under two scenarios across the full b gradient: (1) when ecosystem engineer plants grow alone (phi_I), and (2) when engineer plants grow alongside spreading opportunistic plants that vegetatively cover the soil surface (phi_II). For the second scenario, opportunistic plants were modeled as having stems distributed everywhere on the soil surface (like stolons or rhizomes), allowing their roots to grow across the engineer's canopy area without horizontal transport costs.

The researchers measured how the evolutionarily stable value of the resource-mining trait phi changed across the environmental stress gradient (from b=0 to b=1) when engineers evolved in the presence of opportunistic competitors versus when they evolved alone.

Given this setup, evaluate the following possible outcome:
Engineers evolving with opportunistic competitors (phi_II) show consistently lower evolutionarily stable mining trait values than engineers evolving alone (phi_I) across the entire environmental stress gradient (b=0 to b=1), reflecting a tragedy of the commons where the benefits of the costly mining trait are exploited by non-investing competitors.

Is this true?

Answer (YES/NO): NO